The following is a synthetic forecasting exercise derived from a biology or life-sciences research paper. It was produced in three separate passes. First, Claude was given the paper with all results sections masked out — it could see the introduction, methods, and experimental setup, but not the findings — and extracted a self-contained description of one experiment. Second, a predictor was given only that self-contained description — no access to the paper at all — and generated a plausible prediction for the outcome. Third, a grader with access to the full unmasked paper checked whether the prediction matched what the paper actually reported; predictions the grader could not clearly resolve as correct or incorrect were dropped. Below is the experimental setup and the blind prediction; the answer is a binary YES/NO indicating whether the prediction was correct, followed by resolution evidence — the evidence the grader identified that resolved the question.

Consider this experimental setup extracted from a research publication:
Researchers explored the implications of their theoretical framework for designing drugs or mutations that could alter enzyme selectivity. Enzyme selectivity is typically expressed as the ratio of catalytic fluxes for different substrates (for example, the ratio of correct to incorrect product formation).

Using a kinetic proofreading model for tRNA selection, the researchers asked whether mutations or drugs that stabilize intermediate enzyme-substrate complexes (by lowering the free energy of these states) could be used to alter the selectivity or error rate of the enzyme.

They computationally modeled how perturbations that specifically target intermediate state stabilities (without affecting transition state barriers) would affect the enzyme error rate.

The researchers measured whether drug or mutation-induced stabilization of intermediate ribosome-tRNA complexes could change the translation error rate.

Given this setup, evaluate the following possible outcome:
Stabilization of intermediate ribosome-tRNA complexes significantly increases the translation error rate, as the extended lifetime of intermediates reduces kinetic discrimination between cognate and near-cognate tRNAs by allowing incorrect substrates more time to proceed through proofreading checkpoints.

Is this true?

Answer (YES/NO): NO